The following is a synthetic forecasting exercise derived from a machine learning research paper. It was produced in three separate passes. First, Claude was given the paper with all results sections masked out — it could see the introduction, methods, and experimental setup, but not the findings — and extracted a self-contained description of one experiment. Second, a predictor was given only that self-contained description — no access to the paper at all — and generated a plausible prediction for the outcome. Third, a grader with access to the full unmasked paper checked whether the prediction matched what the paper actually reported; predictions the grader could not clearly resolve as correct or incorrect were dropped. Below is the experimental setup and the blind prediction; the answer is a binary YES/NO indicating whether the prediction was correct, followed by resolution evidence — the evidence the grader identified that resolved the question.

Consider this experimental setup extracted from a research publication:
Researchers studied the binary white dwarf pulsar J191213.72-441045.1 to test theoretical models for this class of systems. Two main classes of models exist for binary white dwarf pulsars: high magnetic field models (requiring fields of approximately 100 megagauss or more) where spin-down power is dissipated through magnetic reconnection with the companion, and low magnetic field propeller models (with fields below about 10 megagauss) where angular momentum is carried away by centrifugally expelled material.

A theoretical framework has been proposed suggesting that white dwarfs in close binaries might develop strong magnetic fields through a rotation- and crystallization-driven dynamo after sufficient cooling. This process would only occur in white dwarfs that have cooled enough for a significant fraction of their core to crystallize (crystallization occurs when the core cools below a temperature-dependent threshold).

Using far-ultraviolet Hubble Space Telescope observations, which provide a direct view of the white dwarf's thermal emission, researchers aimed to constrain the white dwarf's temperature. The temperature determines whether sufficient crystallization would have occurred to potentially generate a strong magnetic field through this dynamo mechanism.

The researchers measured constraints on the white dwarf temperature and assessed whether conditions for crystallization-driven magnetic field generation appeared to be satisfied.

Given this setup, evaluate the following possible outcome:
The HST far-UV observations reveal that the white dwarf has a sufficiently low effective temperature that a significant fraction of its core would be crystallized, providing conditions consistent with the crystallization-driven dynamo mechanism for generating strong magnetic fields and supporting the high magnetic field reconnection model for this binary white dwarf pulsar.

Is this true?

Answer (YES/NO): NO